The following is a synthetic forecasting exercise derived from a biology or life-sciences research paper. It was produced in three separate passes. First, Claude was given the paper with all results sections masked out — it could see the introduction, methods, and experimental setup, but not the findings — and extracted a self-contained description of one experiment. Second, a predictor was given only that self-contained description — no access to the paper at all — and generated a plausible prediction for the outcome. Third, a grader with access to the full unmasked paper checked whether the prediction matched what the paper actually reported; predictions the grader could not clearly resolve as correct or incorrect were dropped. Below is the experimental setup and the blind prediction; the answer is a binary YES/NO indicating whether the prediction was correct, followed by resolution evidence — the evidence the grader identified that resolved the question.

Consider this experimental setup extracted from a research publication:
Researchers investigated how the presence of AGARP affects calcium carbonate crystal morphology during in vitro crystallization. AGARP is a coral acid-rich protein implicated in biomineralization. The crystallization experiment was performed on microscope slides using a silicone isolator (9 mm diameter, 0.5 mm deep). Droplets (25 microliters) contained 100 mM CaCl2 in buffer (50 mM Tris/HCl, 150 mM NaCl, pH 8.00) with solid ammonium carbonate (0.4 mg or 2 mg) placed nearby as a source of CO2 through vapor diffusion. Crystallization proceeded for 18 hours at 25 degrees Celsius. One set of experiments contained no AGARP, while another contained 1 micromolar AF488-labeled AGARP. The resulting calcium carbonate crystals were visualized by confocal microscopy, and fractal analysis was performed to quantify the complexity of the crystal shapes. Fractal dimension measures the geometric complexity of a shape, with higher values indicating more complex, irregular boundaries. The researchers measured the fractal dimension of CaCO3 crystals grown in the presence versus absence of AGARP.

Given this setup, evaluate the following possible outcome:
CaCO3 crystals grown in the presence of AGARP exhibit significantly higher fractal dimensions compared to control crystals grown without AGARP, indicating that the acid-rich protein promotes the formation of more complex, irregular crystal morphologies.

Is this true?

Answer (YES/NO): YES